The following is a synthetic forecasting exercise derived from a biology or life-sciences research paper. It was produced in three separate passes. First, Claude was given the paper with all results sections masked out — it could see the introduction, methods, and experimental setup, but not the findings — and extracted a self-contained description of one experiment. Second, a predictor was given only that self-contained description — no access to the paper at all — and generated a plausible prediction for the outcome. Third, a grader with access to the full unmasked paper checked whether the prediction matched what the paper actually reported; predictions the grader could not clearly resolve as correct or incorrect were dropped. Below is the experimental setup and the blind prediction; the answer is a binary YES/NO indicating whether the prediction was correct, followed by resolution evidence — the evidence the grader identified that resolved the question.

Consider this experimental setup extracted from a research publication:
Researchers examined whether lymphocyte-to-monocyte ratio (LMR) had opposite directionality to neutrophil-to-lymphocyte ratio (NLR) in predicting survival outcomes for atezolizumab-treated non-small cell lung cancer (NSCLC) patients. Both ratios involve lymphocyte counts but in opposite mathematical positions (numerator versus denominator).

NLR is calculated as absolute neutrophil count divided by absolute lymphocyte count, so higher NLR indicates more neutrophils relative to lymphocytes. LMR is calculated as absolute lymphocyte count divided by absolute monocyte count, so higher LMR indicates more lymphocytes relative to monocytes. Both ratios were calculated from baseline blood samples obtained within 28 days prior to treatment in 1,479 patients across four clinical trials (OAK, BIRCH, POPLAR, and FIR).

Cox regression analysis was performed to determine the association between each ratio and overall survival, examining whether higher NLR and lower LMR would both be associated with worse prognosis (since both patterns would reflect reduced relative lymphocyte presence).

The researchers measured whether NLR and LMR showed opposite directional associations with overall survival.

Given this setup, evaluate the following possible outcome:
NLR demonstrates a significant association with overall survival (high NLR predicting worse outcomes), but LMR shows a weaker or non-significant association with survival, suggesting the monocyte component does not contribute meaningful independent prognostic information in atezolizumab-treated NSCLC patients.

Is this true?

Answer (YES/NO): YES